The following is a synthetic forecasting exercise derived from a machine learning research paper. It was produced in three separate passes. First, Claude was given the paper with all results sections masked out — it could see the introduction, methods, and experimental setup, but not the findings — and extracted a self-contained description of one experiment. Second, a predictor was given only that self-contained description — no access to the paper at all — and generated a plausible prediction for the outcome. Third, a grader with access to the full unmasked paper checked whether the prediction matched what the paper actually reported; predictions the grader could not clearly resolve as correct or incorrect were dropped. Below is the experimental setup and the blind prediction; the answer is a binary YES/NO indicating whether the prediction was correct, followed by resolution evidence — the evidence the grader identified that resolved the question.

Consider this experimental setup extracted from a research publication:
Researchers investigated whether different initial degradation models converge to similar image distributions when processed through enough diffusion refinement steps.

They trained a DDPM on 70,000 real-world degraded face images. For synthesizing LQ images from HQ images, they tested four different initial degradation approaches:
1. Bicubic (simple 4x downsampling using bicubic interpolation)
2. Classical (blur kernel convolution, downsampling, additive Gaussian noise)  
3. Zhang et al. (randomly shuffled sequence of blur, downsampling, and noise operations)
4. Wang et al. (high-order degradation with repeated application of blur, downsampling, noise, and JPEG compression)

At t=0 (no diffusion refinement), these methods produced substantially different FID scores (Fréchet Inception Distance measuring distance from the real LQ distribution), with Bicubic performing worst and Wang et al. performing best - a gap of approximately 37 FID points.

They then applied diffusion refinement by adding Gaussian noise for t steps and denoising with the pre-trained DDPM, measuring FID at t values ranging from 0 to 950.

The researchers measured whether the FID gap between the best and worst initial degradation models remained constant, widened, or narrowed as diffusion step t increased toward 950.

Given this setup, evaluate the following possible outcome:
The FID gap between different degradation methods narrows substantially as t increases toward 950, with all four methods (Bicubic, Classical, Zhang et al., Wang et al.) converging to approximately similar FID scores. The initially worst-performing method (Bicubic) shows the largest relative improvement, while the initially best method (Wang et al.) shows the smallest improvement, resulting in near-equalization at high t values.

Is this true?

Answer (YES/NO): YES